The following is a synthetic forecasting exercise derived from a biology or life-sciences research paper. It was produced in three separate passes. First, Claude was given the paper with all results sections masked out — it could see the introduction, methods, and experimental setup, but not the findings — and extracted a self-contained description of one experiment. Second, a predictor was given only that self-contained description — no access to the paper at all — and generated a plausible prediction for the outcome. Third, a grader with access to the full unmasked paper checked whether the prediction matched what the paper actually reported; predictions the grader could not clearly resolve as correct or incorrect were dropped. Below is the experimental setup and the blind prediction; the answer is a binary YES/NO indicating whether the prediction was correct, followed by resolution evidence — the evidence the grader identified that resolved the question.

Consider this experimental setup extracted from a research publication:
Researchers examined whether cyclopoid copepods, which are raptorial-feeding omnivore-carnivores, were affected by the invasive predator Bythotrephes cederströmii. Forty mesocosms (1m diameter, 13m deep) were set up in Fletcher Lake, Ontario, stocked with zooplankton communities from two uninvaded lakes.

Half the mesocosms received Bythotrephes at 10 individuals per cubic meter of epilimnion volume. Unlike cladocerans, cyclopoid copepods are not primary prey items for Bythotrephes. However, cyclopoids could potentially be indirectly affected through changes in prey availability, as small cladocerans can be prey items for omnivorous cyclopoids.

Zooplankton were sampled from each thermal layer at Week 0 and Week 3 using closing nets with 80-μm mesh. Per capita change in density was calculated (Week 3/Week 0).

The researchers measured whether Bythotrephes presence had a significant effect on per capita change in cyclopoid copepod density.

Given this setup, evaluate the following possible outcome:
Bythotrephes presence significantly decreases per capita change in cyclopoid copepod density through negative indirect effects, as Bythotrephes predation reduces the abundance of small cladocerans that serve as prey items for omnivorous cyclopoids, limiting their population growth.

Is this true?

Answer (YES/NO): YES